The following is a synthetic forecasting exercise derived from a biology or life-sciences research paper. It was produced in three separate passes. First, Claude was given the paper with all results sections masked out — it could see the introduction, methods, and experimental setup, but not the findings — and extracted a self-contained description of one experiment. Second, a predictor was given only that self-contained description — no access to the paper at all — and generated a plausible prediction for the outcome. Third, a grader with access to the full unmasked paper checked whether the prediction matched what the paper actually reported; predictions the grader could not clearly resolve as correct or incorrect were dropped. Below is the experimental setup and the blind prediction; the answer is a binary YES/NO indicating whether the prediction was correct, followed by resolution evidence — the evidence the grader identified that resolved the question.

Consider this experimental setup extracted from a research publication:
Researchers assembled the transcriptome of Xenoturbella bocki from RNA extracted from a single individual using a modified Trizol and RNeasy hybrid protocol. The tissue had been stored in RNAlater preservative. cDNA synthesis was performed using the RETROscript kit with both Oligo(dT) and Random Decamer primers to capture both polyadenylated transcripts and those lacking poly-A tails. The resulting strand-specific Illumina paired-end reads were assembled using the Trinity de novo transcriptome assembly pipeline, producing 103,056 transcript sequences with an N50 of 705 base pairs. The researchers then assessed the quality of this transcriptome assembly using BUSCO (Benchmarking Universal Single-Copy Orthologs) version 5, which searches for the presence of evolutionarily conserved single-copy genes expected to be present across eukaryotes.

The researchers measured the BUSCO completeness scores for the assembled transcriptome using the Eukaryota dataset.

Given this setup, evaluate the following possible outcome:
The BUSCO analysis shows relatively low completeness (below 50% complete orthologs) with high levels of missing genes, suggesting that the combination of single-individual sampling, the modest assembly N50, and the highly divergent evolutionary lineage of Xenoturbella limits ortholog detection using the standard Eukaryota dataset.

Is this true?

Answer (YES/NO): NO